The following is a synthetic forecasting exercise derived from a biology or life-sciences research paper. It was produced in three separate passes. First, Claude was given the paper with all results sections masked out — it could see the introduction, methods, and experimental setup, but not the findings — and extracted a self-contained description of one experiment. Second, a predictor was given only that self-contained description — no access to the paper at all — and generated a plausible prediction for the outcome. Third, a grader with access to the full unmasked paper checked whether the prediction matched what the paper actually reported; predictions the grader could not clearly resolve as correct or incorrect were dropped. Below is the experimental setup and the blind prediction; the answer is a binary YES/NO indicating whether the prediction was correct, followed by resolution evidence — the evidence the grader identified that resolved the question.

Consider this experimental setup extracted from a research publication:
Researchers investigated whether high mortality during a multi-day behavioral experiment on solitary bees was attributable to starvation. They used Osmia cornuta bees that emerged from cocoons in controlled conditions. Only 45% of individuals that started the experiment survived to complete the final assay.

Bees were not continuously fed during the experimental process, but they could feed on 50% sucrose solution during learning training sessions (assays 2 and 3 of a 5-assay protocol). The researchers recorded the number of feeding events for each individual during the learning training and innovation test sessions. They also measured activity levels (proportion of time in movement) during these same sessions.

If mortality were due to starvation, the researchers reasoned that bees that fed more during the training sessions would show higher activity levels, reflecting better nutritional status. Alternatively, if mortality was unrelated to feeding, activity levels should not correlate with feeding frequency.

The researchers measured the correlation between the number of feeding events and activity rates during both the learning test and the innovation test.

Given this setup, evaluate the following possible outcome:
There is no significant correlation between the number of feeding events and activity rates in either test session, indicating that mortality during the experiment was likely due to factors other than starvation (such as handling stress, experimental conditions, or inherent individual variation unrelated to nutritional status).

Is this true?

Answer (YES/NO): YES